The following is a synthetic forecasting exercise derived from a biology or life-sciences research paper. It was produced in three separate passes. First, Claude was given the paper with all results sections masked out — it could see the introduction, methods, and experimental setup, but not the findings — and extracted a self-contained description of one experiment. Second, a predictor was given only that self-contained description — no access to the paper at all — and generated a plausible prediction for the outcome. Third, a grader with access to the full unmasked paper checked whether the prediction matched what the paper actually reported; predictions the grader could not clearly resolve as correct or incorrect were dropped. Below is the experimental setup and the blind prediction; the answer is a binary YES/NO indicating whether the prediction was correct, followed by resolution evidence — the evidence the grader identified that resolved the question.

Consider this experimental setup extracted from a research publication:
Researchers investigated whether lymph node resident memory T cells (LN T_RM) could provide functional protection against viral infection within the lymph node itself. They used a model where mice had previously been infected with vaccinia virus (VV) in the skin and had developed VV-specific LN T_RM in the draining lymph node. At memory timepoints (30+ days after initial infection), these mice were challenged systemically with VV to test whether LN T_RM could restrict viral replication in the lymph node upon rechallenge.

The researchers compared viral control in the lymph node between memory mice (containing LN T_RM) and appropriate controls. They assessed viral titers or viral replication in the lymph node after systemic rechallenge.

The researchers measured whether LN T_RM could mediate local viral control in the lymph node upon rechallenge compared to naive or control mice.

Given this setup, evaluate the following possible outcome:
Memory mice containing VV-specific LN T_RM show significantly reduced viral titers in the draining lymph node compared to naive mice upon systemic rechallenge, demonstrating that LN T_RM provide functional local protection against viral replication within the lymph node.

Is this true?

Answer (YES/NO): NO